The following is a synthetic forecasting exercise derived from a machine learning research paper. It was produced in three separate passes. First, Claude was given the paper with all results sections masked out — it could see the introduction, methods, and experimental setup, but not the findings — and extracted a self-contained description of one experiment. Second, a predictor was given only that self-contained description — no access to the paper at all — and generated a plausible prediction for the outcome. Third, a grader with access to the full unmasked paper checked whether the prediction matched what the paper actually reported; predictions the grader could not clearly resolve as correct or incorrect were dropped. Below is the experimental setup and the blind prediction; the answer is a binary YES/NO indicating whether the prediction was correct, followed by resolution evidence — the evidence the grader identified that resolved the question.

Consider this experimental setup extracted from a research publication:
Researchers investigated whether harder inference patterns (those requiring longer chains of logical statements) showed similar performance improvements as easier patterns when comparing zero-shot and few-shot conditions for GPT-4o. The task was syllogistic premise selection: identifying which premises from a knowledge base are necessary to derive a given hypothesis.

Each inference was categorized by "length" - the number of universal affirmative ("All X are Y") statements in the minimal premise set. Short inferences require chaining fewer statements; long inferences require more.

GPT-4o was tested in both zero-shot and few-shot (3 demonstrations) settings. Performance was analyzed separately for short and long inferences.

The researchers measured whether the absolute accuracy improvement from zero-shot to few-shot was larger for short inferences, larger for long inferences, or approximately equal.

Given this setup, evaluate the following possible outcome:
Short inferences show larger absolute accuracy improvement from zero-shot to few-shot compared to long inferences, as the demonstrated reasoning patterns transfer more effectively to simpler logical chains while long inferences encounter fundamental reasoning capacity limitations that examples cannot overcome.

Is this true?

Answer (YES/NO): NO